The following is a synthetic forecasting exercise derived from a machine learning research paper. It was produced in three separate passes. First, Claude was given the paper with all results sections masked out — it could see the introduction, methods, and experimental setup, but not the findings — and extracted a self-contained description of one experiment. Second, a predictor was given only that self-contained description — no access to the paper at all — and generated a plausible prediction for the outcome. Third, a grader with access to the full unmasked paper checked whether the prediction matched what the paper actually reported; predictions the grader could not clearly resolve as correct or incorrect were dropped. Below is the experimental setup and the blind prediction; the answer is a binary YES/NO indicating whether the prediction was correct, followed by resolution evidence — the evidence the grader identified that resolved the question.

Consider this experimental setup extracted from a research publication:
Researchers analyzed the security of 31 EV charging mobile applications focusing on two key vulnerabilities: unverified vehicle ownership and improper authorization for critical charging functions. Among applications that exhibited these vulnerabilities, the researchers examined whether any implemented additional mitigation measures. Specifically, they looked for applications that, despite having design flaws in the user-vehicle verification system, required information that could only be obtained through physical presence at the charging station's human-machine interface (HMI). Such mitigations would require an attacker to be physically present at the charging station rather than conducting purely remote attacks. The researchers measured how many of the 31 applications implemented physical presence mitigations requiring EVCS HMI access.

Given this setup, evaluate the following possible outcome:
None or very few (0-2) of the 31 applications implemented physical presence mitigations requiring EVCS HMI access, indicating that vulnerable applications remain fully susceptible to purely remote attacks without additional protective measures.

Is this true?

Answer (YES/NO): YES